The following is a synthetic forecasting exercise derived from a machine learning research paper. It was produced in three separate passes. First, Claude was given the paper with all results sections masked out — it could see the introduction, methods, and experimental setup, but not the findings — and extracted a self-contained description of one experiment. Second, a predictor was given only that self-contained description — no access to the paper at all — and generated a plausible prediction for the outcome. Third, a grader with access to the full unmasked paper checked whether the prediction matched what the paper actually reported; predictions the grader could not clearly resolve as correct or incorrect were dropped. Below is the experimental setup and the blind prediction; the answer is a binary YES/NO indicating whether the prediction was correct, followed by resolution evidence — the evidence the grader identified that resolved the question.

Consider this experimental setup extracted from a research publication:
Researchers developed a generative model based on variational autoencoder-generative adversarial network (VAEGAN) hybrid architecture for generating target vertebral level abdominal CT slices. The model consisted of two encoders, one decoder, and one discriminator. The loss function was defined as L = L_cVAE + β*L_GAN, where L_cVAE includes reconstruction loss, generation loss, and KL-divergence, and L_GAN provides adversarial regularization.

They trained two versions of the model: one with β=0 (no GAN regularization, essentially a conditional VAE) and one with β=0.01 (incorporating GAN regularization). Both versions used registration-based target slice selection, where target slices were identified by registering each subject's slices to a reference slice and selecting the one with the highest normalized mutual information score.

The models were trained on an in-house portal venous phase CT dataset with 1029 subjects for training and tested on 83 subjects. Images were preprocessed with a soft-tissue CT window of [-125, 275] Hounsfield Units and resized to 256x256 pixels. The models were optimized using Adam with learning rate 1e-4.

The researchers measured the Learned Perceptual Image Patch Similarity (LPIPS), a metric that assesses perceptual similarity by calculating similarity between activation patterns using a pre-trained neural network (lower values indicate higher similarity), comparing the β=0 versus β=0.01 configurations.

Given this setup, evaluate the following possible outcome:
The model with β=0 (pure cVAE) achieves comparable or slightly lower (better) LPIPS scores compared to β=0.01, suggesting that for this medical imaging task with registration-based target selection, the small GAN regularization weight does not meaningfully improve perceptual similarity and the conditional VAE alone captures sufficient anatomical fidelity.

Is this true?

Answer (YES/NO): NO